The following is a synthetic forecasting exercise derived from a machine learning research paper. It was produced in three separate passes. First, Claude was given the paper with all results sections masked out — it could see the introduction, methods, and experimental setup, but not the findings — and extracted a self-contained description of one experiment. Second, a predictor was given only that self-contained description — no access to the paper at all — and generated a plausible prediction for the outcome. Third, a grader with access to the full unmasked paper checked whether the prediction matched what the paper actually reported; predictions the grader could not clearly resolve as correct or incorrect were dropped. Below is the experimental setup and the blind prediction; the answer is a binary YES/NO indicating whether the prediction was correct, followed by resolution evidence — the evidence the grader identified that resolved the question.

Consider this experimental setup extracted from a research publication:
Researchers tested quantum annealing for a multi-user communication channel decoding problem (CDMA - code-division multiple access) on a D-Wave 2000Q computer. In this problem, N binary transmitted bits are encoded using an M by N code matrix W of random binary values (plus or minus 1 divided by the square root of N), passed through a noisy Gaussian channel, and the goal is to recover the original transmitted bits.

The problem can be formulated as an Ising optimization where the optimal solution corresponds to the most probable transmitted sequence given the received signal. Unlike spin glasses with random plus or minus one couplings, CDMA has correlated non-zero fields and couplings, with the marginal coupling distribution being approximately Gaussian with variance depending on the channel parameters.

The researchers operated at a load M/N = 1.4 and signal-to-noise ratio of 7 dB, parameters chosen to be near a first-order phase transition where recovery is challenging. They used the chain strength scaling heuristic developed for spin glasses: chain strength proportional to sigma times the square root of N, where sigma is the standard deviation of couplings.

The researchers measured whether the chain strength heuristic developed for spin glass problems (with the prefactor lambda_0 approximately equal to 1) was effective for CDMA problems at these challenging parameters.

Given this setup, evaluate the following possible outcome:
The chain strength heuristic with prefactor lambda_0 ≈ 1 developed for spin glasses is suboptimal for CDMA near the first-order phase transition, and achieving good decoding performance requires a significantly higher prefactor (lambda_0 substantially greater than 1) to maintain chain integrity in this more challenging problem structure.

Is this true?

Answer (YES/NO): NO